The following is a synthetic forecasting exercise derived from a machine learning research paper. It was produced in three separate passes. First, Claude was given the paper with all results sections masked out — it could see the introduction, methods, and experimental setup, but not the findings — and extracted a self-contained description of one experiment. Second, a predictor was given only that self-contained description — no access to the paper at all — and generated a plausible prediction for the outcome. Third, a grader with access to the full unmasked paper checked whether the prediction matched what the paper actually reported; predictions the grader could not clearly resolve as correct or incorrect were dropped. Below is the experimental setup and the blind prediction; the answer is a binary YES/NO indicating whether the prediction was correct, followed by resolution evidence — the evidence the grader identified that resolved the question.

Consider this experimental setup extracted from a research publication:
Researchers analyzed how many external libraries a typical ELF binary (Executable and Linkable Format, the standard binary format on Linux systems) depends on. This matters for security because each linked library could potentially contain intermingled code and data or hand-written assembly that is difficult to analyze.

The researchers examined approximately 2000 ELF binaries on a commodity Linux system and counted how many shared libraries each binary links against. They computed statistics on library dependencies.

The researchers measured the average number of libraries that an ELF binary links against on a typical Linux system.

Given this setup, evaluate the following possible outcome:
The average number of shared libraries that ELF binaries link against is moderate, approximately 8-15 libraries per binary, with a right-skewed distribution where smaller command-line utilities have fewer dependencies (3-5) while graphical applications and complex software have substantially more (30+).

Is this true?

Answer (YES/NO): NO